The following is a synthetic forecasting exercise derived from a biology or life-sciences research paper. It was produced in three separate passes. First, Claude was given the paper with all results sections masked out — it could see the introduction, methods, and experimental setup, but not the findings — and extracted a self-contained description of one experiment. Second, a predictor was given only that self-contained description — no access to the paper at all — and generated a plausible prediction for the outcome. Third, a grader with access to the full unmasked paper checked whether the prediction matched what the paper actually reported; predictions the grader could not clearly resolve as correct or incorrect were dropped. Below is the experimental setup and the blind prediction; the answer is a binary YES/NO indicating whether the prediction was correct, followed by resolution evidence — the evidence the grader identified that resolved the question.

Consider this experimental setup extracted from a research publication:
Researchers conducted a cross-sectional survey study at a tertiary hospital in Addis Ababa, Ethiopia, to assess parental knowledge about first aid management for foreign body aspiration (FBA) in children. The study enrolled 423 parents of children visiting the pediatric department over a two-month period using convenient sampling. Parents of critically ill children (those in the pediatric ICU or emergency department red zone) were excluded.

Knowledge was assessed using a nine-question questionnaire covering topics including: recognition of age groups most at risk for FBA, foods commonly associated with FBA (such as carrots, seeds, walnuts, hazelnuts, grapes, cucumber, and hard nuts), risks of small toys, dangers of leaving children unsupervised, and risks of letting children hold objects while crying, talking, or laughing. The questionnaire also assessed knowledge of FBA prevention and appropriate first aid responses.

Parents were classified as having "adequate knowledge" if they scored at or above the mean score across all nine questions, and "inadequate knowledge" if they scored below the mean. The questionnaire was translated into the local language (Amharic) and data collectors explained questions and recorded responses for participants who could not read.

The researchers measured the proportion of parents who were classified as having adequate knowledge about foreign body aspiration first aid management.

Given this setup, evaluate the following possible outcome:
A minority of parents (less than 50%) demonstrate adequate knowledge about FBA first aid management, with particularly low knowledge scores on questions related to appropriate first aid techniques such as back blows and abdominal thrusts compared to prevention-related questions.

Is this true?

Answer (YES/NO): NO